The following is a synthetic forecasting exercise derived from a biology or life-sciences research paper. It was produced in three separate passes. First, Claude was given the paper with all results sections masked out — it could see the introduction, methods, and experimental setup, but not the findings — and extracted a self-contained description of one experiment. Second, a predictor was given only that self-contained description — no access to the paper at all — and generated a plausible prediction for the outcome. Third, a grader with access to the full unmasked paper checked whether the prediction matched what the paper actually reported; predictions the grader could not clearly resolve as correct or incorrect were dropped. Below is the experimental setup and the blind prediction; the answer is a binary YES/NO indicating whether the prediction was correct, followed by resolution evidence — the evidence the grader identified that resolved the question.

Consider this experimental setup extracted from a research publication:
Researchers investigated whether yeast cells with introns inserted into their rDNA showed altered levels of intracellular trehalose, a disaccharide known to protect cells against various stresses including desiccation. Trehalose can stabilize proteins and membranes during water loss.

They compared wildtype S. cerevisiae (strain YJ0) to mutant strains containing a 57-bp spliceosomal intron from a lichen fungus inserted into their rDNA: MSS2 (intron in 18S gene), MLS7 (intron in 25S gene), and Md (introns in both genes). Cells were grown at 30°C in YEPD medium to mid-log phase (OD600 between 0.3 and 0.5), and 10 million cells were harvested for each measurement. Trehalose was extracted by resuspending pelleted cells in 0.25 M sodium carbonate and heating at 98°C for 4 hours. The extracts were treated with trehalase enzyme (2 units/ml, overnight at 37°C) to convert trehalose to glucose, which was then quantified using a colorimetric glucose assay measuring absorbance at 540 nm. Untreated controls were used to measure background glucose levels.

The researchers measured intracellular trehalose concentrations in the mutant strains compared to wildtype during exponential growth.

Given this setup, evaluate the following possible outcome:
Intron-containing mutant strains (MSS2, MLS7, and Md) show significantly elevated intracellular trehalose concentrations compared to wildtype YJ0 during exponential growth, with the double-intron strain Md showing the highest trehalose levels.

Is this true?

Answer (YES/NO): NO